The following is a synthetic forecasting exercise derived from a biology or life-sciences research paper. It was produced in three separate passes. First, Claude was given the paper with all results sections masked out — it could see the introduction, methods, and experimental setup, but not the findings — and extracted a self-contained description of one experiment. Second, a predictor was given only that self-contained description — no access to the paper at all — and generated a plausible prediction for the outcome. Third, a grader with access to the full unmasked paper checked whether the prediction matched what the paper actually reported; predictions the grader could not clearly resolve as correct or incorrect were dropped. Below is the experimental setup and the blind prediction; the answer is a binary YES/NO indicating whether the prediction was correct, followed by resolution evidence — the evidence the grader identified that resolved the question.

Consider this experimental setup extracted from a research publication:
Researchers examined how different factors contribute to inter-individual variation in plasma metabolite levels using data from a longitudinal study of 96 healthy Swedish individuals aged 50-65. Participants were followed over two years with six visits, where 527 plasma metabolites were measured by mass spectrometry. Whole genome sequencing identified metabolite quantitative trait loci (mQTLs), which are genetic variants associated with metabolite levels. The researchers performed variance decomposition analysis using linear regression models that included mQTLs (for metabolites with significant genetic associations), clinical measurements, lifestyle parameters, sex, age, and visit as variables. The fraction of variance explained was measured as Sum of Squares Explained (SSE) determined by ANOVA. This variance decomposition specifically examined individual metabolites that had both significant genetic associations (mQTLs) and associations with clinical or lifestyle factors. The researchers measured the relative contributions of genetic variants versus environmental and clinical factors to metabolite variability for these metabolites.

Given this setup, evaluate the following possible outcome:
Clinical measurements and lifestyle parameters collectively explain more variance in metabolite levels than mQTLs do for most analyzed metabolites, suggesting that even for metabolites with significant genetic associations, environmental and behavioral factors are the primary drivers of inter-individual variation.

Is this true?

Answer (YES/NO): YES